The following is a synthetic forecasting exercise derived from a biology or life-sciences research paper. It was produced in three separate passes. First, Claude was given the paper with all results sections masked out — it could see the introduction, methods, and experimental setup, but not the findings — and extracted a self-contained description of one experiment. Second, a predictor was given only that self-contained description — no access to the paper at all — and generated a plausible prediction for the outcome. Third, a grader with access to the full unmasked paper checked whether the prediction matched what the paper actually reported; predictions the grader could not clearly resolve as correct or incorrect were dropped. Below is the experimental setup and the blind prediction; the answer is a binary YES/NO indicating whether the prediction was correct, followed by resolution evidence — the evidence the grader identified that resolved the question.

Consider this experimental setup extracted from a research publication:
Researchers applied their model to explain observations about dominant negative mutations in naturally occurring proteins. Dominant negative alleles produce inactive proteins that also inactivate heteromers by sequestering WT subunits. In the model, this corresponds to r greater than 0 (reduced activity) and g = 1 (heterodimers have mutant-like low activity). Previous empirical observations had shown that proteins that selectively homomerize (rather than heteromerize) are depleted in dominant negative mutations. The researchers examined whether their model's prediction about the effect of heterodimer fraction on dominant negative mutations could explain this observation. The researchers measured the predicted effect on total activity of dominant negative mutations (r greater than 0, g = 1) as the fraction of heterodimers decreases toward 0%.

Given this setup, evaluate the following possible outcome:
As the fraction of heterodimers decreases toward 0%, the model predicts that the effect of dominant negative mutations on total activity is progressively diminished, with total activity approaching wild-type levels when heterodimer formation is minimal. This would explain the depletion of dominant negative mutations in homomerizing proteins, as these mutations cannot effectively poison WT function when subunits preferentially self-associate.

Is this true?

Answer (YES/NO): YES